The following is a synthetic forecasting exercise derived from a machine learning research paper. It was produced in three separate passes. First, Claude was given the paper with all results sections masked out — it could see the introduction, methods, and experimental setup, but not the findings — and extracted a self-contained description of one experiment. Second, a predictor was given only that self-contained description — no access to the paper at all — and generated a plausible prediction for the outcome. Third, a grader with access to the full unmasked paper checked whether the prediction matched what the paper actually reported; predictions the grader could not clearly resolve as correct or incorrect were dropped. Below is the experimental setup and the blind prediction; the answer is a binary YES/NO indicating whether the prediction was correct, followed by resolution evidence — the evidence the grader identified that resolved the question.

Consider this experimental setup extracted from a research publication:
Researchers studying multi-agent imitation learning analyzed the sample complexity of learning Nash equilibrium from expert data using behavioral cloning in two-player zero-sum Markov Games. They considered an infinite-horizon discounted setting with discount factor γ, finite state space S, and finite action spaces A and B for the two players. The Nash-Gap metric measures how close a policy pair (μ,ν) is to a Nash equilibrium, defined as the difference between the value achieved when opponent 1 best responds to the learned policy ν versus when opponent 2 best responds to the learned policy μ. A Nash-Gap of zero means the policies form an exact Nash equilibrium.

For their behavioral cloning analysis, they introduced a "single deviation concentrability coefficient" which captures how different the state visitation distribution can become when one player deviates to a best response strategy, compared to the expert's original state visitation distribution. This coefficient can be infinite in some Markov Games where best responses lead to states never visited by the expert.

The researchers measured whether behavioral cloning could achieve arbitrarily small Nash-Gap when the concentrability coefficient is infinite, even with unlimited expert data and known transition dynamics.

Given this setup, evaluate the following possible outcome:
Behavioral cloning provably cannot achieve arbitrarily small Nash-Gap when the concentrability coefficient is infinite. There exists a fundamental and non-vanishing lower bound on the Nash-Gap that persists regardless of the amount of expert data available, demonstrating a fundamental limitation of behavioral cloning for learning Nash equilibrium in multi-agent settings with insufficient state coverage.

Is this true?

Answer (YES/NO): YES